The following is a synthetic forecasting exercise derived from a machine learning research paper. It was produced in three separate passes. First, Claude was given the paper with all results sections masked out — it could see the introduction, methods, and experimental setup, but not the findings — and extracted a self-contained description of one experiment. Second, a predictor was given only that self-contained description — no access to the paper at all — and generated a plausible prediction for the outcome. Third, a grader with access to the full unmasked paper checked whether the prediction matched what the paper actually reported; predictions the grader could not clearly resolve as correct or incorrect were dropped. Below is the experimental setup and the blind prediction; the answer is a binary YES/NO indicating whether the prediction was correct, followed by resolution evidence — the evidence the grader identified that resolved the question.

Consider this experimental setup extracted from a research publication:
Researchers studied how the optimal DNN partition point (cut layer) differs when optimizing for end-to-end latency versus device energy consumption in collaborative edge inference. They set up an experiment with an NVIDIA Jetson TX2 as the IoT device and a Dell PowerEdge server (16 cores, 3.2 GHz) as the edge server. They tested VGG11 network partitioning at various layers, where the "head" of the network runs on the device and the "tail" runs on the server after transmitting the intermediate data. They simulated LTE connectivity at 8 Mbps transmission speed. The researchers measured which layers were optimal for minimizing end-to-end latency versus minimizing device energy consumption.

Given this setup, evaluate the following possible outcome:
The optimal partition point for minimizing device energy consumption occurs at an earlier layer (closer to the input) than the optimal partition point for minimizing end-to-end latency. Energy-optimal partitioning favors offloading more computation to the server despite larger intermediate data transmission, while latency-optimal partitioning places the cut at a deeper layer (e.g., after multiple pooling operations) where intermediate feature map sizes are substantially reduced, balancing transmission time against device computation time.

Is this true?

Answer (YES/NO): YES